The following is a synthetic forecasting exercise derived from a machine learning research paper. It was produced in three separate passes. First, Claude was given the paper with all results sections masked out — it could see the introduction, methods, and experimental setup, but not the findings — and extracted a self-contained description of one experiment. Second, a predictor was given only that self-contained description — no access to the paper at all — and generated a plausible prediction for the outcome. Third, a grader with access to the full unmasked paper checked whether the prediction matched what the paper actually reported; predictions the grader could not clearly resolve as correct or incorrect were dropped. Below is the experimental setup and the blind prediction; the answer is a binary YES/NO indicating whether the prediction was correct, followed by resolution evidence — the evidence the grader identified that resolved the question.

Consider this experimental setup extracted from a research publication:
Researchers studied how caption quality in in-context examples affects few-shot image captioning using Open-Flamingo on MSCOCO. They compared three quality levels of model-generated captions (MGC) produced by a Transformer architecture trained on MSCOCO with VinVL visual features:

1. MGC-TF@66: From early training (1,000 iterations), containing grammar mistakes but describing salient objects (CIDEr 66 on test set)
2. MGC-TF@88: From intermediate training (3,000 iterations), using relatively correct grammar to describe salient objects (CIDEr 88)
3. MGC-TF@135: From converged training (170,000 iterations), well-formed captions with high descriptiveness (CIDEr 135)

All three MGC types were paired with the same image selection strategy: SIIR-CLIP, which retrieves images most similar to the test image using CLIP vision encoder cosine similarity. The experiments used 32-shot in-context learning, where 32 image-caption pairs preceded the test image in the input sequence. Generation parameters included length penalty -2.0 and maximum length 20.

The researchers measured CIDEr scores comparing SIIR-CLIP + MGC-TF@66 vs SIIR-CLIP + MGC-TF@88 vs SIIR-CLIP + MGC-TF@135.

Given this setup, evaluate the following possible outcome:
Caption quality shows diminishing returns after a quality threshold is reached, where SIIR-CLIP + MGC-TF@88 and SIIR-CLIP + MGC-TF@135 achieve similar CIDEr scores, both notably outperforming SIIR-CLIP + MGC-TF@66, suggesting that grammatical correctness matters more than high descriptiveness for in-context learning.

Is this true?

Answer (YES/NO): NO